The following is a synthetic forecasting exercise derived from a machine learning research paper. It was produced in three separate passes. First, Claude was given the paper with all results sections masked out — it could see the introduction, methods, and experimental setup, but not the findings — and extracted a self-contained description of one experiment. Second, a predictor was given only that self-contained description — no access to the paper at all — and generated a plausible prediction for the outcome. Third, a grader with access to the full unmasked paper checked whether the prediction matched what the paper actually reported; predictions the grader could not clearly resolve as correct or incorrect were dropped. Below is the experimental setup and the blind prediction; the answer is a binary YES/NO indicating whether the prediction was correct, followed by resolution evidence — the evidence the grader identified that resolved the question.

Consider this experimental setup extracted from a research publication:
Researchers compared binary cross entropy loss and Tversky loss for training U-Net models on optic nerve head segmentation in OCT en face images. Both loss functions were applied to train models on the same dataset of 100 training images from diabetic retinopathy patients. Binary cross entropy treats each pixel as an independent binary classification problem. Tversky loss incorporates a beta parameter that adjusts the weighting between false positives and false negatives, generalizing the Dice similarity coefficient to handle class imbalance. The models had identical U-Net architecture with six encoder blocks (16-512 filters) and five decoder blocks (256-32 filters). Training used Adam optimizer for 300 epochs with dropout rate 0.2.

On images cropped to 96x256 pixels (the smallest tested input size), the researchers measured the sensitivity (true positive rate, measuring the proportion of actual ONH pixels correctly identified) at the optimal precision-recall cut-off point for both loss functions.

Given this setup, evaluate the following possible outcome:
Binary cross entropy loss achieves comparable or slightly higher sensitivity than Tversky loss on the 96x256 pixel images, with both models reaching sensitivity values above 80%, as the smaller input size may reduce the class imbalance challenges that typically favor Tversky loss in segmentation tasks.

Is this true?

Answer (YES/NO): NO